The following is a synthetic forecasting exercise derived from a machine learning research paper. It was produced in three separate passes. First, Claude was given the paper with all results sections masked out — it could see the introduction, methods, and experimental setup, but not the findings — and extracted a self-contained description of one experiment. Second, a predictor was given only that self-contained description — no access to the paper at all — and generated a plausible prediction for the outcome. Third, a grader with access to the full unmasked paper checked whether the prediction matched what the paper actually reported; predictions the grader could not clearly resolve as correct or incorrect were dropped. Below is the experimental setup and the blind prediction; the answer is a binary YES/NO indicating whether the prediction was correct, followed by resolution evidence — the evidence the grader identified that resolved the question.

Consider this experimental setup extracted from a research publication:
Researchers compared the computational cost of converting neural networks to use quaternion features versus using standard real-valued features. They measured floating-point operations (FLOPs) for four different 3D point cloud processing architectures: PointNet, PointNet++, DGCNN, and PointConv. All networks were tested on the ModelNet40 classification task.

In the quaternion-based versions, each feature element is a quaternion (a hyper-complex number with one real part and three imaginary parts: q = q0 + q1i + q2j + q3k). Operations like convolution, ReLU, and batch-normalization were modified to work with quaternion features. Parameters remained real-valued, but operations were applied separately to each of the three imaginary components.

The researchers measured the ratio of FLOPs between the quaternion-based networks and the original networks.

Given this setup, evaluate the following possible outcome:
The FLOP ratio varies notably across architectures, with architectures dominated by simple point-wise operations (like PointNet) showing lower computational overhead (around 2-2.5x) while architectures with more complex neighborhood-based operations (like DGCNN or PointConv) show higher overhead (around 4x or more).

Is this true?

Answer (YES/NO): NO